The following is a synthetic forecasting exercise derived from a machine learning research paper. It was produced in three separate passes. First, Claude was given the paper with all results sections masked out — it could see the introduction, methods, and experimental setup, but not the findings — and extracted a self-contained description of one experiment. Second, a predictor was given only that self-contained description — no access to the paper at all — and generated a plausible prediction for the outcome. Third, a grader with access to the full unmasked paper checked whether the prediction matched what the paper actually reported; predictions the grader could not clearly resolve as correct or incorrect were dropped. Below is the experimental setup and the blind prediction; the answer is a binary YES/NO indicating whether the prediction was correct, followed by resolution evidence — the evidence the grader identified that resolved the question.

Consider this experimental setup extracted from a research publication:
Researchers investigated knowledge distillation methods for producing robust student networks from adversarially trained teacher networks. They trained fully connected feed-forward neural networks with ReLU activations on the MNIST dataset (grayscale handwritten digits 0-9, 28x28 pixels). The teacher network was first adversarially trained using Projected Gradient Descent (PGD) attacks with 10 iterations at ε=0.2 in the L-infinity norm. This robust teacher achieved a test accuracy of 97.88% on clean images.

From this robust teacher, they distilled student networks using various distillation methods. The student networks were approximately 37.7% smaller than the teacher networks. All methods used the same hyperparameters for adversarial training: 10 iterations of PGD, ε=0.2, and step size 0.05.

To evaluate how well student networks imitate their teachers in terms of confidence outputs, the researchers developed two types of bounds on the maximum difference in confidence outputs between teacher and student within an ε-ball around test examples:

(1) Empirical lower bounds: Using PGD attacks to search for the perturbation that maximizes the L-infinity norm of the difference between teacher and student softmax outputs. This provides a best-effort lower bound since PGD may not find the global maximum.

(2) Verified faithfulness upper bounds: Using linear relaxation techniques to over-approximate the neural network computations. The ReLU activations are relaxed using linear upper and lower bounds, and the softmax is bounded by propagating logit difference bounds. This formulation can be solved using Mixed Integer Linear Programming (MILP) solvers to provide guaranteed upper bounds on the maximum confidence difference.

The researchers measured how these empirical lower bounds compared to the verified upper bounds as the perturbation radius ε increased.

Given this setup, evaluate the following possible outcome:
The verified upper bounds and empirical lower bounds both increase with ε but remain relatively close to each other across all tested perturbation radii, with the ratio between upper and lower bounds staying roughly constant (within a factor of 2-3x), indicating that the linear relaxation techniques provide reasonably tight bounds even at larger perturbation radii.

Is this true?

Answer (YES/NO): NO